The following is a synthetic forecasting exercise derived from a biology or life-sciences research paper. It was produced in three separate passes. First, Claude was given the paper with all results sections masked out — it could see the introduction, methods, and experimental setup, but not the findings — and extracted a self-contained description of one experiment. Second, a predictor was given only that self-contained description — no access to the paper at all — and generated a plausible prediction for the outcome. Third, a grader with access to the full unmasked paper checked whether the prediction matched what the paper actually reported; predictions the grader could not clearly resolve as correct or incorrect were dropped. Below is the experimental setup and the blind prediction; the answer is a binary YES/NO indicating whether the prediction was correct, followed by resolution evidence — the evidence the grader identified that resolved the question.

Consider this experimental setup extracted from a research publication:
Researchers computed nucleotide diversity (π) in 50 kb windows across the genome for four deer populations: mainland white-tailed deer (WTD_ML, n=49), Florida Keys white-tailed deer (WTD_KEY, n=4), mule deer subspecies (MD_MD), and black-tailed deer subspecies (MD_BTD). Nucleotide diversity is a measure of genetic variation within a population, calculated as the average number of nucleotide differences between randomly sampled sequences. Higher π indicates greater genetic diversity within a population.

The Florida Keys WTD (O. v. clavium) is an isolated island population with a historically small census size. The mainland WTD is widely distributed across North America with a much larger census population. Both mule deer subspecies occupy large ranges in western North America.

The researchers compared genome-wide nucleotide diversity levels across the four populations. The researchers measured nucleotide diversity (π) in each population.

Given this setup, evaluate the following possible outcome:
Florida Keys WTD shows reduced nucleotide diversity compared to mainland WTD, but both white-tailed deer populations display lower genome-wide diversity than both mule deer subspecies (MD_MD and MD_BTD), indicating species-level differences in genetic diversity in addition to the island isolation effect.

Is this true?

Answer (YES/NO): NO